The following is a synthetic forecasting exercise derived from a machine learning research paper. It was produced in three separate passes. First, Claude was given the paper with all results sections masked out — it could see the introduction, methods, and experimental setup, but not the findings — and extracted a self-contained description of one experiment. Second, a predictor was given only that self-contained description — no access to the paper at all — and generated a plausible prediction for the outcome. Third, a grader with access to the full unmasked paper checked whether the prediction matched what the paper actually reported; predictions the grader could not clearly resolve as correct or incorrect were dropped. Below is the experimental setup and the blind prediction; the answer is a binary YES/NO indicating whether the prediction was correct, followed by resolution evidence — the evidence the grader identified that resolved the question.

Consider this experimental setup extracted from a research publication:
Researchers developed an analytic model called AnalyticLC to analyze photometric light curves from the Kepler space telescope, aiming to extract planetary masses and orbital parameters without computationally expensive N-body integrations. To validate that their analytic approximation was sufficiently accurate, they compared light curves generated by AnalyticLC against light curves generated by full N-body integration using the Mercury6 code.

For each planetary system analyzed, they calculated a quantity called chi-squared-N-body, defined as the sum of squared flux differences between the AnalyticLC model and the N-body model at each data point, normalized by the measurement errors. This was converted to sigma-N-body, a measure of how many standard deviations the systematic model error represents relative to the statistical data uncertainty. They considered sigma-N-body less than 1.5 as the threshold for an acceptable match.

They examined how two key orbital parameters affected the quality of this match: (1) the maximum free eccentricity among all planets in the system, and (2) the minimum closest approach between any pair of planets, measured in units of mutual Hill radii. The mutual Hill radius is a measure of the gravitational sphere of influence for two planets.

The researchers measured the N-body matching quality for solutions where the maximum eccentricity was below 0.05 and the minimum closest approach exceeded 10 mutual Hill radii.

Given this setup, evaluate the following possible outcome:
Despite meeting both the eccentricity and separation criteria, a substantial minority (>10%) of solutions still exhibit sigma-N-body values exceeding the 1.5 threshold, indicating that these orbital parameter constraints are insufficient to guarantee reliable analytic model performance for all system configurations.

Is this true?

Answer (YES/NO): NO